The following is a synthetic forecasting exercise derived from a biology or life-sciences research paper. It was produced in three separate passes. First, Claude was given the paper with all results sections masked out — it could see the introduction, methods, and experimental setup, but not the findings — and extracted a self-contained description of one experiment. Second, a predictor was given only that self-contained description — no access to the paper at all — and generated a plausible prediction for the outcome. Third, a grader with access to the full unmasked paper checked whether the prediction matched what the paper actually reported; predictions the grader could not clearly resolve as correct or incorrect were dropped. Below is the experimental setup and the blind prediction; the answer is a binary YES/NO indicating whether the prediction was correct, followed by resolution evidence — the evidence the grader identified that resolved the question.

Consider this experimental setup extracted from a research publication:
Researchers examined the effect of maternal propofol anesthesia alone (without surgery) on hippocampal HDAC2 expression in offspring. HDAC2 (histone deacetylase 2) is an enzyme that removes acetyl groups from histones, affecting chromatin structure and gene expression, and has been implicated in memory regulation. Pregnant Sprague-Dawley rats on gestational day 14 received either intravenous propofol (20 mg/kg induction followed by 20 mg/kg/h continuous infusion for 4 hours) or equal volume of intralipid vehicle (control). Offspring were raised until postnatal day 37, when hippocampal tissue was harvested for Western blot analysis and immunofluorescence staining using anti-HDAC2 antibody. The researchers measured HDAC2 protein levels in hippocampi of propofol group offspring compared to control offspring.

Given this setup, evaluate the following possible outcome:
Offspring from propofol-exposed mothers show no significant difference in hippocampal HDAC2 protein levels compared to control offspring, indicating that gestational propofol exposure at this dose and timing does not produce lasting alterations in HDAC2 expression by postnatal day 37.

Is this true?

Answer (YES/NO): NO